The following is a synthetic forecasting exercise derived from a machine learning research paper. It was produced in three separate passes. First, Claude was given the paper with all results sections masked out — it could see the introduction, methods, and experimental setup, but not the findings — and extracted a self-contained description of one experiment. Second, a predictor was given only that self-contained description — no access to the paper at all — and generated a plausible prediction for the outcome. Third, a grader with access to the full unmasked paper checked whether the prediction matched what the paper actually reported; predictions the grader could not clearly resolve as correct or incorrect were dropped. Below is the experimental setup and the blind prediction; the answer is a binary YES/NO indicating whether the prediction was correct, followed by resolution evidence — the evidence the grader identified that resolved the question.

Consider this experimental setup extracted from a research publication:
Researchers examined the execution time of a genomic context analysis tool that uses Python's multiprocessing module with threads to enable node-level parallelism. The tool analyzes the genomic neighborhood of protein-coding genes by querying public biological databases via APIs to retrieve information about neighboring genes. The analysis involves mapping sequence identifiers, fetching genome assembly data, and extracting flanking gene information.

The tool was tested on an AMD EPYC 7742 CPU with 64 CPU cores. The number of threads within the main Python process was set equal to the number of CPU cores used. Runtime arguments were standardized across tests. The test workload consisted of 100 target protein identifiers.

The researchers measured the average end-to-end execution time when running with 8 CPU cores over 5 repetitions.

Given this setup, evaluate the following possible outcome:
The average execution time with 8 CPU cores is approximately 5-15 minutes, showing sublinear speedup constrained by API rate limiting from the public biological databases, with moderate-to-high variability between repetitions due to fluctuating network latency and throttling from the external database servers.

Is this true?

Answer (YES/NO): NO